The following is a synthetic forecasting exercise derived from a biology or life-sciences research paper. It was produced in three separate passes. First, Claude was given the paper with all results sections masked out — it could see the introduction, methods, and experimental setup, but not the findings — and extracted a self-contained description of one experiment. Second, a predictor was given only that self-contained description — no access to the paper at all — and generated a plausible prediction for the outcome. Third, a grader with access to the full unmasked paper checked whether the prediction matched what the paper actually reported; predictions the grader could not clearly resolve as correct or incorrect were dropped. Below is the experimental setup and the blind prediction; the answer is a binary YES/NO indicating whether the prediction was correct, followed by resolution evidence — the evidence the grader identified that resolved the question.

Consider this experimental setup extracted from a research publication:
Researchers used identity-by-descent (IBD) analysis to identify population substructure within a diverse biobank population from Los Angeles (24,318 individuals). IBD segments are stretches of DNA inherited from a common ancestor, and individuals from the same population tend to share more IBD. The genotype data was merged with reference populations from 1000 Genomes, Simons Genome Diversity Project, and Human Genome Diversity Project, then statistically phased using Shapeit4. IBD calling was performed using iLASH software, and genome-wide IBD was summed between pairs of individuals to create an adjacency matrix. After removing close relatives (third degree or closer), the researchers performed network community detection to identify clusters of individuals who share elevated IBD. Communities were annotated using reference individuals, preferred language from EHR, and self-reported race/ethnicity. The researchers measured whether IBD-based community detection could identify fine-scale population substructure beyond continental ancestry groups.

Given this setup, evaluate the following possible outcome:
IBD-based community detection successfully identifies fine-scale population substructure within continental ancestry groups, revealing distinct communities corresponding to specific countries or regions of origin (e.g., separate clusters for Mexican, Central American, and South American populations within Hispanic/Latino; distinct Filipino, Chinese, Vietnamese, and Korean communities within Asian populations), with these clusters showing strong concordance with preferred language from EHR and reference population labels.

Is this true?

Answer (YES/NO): NO